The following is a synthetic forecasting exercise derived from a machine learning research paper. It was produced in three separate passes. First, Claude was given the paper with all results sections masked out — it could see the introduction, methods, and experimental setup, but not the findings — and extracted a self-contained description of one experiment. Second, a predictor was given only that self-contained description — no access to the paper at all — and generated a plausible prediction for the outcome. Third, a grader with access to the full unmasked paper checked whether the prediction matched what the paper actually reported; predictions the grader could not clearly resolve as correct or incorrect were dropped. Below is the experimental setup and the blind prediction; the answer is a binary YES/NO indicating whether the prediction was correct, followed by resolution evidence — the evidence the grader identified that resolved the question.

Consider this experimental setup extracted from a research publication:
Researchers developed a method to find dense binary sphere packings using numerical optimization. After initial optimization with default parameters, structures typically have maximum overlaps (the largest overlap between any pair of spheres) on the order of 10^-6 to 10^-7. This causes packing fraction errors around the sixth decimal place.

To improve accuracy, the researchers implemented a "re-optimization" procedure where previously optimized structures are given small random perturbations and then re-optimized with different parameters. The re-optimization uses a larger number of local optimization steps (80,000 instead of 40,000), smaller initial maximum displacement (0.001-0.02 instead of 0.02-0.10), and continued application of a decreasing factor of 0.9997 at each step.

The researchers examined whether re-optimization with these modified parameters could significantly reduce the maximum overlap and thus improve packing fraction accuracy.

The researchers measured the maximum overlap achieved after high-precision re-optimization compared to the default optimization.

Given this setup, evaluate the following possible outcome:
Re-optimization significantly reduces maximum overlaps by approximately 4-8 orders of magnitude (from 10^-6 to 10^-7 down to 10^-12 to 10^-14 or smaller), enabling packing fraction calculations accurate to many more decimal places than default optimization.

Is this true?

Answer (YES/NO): YES